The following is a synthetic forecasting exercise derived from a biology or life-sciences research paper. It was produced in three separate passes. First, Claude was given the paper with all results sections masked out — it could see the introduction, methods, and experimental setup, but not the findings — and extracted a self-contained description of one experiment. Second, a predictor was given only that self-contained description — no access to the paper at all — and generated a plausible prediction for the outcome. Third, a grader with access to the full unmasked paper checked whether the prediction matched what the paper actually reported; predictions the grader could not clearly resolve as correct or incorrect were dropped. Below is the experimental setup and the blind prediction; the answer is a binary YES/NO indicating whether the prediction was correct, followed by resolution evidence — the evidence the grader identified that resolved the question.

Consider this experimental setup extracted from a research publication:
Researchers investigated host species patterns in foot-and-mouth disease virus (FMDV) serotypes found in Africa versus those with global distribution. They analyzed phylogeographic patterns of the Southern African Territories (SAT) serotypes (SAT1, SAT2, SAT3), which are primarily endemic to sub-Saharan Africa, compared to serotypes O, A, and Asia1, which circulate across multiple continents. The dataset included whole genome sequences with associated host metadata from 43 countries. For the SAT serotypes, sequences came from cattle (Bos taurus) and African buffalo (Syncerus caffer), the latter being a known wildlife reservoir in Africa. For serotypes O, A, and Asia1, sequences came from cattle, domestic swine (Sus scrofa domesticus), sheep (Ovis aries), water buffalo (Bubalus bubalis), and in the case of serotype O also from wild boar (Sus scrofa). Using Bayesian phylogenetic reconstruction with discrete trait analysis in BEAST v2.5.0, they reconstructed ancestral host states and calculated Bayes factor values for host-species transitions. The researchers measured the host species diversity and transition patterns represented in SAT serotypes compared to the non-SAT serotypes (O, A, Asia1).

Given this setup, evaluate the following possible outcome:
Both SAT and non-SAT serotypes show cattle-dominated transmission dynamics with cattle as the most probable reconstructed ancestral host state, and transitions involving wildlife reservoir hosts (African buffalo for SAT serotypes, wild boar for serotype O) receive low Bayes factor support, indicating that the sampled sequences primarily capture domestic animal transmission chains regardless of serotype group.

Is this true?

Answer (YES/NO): NO